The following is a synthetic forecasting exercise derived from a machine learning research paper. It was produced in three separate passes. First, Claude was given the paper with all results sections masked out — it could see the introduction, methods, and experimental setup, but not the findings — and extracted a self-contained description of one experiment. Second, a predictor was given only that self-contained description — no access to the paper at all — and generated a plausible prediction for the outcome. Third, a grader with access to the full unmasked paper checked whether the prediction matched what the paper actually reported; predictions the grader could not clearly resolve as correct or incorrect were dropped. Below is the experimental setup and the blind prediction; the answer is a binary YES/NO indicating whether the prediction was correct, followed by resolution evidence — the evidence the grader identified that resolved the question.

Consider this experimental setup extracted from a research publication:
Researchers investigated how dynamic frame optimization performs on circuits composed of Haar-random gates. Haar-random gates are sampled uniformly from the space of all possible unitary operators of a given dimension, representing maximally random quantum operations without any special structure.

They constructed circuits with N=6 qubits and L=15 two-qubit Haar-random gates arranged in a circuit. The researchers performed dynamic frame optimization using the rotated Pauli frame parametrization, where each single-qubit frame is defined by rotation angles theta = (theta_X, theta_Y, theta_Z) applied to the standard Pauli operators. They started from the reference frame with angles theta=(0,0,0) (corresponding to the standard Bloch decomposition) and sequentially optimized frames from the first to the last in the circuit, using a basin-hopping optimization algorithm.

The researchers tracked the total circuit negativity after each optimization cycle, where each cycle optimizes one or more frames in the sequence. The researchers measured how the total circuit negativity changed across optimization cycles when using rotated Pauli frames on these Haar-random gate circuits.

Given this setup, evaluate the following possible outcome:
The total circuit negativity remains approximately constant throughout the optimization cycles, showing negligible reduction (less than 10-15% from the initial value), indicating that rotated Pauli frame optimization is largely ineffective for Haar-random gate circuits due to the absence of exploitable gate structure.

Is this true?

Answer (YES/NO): NO